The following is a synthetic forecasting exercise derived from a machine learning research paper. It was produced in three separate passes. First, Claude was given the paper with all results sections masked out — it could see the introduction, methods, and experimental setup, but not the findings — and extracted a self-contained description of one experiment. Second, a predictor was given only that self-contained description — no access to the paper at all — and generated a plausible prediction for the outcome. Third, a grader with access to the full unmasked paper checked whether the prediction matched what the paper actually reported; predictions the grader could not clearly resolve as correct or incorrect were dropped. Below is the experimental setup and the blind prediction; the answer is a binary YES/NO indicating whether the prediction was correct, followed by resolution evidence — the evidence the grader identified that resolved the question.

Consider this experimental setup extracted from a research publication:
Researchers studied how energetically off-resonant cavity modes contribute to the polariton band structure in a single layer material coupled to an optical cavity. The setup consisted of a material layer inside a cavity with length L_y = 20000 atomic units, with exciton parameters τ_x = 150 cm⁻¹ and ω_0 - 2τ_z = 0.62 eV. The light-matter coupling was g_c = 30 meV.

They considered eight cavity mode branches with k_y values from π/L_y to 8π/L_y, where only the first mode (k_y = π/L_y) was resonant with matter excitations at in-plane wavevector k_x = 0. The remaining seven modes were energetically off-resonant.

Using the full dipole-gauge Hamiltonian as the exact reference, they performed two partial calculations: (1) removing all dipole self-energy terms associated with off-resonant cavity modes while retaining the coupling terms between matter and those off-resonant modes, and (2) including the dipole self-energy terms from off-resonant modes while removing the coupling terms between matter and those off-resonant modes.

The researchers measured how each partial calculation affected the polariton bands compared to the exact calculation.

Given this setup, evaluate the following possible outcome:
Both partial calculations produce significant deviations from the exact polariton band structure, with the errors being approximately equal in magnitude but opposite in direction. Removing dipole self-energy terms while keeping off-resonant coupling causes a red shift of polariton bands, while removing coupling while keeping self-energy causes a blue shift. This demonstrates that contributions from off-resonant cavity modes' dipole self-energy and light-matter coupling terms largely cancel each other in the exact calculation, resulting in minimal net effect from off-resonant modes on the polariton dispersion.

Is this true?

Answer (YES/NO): YES